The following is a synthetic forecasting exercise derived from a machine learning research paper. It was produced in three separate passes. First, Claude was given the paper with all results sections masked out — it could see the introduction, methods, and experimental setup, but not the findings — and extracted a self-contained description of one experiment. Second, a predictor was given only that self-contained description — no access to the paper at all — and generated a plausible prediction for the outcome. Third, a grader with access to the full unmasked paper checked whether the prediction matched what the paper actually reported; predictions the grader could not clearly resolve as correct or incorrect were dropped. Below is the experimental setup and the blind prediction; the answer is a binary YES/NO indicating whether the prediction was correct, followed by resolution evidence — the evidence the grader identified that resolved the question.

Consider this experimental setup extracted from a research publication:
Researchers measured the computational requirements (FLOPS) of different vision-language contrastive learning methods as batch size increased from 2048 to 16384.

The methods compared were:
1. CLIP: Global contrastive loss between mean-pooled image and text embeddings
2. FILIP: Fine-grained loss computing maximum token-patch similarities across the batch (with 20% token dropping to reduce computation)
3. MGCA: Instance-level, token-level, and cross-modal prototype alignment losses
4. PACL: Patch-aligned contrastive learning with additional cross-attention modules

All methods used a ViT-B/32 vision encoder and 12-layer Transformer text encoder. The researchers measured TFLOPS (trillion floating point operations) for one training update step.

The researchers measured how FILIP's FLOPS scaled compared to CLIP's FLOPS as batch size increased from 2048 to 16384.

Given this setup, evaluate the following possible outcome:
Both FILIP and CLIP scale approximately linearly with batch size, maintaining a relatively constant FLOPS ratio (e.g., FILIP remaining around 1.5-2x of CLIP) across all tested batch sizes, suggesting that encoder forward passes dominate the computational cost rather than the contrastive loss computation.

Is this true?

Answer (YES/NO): NO